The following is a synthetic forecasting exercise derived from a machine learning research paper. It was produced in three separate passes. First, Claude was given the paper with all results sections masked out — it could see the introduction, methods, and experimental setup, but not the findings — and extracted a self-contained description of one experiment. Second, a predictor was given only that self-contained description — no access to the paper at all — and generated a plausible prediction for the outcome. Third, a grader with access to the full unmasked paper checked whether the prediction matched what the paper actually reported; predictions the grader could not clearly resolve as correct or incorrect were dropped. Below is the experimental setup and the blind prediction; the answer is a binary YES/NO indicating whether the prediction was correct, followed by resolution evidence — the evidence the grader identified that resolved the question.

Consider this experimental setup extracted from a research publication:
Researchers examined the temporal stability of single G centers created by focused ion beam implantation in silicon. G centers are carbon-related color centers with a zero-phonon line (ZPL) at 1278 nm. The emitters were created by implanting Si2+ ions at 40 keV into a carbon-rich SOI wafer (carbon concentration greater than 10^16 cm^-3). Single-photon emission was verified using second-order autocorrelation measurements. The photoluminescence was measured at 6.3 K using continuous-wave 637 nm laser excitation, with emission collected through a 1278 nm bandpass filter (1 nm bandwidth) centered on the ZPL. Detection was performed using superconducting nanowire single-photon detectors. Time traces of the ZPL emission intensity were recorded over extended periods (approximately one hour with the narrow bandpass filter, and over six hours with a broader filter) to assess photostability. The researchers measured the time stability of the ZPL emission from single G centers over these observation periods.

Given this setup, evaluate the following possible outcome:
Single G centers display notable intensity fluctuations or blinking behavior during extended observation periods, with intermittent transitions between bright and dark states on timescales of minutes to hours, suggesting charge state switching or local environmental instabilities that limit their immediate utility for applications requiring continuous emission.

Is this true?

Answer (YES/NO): NO